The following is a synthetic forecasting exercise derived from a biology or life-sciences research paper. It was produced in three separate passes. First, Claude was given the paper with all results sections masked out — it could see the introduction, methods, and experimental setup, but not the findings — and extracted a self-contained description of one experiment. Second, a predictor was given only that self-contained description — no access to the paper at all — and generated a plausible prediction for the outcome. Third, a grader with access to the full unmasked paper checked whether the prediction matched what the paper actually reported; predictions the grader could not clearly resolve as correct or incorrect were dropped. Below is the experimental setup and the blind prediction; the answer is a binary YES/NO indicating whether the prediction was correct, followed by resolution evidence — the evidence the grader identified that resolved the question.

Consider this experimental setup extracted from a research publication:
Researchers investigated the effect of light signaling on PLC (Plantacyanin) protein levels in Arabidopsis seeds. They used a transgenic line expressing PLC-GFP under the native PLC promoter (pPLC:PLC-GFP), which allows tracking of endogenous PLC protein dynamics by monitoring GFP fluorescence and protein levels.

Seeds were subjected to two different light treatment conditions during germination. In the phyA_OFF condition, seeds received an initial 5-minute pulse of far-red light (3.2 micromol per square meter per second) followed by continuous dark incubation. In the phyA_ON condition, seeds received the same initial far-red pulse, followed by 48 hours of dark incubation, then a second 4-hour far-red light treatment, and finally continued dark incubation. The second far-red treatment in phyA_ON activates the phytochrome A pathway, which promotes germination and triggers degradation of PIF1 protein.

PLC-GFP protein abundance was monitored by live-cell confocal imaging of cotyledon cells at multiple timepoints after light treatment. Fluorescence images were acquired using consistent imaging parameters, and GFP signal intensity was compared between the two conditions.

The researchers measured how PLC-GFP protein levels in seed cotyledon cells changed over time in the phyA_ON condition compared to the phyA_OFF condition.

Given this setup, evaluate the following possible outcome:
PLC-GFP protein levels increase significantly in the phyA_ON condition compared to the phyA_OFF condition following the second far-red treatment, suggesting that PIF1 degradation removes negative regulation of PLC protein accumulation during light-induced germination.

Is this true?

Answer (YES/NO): NO